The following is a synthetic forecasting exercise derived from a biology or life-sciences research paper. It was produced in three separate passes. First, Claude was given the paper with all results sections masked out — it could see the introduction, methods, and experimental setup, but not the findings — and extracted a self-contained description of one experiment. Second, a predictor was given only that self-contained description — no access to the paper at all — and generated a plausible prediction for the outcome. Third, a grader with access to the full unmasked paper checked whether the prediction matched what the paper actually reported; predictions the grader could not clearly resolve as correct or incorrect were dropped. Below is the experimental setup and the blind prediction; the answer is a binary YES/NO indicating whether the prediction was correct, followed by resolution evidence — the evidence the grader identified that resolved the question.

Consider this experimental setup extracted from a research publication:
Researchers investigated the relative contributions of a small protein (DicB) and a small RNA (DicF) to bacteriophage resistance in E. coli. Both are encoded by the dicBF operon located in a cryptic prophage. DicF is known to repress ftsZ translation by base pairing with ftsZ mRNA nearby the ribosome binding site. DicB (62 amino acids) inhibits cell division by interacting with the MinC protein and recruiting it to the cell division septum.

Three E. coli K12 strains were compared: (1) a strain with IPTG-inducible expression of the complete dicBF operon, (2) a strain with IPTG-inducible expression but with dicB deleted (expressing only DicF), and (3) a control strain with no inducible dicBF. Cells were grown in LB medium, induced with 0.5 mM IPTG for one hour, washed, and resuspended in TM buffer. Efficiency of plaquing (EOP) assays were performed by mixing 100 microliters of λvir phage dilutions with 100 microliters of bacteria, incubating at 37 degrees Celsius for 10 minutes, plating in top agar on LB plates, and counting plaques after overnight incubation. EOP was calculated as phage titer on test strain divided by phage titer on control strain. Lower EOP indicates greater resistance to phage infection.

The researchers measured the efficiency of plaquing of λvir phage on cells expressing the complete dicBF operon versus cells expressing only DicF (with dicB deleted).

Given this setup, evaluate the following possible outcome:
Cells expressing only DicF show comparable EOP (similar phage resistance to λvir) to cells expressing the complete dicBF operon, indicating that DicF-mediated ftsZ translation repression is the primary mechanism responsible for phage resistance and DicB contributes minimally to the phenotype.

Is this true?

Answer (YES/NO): NO